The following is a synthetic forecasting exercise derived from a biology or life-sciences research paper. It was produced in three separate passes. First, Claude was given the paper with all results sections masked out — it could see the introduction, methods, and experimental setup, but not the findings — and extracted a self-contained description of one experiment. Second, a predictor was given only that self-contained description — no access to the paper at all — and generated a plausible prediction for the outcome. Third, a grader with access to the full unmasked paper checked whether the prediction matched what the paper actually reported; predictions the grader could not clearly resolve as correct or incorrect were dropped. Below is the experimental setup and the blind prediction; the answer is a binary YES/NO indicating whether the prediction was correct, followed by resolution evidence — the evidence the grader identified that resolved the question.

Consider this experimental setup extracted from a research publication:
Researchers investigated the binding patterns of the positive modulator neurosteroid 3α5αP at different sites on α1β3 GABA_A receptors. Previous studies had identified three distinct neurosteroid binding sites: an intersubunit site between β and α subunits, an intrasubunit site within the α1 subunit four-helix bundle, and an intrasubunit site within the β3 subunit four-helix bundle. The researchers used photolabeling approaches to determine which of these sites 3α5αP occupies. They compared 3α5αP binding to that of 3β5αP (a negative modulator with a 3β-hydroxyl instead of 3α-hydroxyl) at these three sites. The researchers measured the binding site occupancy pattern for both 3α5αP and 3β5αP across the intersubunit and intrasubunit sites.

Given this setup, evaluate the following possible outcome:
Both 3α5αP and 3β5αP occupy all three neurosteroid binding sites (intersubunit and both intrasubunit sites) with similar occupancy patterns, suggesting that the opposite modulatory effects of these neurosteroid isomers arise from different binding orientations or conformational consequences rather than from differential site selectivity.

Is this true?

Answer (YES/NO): NO